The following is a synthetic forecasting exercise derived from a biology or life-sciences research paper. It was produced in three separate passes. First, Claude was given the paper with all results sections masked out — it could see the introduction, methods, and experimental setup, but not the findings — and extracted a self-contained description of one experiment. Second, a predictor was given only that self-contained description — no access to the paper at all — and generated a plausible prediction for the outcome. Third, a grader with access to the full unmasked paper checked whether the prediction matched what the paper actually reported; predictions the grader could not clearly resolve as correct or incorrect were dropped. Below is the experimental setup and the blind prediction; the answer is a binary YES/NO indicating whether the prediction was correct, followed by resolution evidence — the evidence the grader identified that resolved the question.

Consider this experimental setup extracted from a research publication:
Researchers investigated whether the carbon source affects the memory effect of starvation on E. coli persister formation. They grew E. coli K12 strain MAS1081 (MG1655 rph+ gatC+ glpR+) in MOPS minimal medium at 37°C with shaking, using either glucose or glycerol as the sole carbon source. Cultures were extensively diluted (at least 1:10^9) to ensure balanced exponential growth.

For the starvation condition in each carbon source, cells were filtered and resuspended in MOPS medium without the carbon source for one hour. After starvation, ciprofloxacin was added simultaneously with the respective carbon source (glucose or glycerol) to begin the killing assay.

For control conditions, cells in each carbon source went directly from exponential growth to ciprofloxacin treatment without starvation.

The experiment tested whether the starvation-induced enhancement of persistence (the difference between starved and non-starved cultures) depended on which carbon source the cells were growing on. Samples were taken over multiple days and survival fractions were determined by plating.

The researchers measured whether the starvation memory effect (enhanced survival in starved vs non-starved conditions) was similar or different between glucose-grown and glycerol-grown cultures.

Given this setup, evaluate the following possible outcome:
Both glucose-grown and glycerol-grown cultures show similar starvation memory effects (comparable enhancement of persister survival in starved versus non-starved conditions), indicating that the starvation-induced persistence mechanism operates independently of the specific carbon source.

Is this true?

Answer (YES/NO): NO